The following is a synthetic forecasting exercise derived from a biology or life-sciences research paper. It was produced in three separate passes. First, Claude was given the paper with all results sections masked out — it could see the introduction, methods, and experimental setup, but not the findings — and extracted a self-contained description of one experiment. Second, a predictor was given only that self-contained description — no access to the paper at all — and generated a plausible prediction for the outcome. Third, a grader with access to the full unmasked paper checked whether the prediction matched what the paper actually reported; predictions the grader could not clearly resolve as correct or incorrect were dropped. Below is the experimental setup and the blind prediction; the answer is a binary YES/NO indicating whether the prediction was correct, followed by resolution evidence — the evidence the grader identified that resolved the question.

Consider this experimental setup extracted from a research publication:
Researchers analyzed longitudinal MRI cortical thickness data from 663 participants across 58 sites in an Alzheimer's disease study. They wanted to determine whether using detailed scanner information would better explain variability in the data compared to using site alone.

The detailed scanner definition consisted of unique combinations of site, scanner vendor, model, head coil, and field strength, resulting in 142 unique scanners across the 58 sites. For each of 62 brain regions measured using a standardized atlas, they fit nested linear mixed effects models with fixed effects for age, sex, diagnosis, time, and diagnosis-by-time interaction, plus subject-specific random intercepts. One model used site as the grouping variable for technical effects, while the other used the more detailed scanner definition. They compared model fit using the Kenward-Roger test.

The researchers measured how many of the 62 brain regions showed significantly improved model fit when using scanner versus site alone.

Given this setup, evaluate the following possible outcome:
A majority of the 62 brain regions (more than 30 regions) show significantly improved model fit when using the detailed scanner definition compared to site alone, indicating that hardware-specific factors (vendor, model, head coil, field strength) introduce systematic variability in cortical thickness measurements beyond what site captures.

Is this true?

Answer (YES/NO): YES